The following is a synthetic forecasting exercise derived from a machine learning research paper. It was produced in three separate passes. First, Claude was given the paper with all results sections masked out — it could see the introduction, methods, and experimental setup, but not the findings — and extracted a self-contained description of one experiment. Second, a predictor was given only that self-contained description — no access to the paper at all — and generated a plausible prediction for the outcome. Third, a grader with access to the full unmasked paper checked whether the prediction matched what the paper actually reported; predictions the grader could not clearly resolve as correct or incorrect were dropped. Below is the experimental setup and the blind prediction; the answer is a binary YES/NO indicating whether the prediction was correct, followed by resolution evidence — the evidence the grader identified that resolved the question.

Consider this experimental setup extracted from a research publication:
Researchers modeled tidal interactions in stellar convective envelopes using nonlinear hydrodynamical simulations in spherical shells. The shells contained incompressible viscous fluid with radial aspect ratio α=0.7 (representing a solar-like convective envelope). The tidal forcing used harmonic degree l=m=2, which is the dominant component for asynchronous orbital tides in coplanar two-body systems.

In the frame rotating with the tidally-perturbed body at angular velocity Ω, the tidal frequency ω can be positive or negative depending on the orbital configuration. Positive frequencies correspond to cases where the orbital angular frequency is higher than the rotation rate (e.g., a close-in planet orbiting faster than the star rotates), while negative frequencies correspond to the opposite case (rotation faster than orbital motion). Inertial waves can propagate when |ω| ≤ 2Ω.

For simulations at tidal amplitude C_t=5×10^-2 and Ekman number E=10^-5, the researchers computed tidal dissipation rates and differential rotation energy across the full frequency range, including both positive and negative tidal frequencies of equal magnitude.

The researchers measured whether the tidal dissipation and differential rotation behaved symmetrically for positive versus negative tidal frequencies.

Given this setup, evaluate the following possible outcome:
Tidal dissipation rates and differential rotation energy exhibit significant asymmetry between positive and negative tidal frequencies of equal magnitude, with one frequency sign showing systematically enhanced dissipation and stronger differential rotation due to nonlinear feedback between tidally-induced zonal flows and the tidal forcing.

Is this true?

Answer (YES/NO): YES